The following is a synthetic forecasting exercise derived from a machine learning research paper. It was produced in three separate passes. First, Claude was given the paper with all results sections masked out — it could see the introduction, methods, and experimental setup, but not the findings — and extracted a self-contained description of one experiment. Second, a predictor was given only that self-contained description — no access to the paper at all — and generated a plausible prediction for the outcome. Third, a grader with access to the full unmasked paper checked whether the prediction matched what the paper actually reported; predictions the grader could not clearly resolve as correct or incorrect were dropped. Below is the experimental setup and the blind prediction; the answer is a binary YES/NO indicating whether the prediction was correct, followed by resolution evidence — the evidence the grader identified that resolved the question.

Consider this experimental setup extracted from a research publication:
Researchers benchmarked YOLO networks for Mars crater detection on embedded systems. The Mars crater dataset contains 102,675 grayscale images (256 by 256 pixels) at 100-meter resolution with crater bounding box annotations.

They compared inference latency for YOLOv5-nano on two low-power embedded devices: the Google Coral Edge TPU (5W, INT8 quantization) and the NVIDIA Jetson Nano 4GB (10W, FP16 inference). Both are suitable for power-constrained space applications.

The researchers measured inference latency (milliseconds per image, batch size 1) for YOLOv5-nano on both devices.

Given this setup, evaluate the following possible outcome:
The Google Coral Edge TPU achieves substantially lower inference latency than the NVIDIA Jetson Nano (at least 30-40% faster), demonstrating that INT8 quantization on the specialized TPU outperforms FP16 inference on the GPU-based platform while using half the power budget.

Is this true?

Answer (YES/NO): NO